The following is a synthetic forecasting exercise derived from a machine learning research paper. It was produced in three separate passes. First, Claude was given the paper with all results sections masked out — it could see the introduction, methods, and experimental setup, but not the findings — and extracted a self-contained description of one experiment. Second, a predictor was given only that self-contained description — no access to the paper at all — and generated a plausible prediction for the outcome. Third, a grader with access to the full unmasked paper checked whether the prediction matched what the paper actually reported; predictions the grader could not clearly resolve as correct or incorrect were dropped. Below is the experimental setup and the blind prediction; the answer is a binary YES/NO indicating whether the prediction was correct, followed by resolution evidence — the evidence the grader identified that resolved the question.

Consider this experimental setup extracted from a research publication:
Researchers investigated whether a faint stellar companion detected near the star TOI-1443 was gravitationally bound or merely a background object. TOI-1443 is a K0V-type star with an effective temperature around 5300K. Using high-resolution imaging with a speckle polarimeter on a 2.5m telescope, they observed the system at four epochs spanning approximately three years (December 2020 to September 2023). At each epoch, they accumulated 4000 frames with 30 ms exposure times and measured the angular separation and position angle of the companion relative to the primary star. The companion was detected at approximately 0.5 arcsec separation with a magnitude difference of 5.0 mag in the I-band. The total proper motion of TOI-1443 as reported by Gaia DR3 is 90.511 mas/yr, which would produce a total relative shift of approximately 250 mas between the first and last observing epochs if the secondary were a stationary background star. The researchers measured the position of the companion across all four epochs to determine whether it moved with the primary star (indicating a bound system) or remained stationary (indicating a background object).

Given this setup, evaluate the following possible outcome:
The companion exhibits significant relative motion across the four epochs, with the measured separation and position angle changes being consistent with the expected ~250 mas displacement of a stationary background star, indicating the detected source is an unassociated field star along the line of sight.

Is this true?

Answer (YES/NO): NO